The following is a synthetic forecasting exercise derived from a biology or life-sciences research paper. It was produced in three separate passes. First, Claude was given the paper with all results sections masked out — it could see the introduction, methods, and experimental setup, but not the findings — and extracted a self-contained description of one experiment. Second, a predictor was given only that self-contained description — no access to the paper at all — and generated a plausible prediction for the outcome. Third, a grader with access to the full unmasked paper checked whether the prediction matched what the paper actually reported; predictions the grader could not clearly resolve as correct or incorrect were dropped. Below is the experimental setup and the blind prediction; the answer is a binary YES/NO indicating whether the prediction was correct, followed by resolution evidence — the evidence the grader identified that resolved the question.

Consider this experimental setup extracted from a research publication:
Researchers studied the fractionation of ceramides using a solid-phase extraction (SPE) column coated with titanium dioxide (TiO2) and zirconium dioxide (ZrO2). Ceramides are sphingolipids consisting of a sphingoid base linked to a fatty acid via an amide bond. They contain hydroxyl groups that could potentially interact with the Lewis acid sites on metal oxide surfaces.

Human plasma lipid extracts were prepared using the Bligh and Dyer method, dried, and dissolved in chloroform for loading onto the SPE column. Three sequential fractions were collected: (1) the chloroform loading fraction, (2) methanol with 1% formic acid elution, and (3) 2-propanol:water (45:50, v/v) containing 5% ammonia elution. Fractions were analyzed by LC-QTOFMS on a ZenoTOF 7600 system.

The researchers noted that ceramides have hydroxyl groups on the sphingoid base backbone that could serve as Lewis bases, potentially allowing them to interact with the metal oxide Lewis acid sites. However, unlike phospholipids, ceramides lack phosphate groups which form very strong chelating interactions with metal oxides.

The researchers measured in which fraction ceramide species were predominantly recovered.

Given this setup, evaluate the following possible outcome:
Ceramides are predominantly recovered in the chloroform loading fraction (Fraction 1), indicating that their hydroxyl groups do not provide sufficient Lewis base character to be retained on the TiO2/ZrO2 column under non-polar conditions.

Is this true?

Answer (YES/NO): NO